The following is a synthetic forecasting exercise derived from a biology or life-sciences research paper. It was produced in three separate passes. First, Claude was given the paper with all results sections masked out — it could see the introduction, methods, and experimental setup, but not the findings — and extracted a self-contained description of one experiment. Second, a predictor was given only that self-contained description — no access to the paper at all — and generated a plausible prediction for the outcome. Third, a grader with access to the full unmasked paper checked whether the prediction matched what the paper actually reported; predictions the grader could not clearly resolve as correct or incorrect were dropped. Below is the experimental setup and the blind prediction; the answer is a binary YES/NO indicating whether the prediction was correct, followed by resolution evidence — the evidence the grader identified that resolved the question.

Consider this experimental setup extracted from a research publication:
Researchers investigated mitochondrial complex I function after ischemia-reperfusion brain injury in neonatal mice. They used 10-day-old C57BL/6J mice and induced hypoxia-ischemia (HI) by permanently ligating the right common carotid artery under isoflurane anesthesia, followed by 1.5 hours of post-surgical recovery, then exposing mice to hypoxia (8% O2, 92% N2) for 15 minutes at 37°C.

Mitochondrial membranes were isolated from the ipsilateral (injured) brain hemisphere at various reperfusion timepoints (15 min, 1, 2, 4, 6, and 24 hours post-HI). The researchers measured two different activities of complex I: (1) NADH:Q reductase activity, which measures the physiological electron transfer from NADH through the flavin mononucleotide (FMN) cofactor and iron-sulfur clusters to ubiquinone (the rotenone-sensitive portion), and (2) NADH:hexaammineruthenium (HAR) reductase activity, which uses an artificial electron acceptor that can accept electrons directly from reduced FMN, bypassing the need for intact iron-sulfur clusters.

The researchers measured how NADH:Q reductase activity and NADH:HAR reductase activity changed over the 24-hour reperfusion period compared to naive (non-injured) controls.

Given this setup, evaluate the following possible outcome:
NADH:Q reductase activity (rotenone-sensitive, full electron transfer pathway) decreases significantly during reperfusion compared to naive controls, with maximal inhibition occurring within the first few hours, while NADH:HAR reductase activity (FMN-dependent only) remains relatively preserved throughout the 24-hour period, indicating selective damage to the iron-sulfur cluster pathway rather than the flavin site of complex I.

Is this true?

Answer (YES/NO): NO